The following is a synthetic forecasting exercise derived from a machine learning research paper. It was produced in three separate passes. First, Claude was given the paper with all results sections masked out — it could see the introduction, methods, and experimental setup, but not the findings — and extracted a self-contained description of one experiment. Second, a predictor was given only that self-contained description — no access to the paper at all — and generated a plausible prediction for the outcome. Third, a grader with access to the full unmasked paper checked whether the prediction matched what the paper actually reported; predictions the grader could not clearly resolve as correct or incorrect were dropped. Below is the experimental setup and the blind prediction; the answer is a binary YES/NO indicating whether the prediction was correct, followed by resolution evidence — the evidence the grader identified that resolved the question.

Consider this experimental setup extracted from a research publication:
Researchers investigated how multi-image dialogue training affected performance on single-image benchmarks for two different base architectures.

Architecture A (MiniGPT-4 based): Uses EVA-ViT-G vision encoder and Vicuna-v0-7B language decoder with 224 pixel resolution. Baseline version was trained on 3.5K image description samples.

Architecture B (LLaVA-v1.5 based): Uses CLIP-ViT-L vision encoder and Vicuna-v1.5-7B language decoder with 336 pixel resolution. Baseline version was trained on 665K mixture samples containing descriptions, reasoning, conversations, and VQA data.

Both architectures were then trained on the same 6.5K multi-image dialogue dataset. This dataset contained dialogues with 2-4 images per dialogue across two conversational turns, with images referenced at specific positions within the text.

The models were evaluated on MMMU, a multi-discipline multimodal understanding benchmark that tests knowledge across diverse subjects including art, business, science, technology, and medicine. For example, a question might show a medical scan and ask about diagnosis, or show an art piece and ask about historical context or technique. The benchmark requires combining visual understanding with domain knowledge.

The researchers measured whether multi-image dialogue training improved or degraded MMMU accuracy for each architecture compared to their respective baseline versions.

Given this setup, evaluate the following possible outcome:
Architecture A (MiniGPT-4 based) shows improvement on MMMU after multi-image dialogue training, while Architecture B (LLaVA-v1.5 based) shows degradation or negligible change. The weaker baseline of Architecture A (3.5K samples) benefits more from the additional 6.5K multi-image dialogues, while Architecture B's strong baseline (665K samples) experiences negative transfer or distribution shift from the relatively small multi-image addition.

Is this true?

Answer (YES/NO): YES